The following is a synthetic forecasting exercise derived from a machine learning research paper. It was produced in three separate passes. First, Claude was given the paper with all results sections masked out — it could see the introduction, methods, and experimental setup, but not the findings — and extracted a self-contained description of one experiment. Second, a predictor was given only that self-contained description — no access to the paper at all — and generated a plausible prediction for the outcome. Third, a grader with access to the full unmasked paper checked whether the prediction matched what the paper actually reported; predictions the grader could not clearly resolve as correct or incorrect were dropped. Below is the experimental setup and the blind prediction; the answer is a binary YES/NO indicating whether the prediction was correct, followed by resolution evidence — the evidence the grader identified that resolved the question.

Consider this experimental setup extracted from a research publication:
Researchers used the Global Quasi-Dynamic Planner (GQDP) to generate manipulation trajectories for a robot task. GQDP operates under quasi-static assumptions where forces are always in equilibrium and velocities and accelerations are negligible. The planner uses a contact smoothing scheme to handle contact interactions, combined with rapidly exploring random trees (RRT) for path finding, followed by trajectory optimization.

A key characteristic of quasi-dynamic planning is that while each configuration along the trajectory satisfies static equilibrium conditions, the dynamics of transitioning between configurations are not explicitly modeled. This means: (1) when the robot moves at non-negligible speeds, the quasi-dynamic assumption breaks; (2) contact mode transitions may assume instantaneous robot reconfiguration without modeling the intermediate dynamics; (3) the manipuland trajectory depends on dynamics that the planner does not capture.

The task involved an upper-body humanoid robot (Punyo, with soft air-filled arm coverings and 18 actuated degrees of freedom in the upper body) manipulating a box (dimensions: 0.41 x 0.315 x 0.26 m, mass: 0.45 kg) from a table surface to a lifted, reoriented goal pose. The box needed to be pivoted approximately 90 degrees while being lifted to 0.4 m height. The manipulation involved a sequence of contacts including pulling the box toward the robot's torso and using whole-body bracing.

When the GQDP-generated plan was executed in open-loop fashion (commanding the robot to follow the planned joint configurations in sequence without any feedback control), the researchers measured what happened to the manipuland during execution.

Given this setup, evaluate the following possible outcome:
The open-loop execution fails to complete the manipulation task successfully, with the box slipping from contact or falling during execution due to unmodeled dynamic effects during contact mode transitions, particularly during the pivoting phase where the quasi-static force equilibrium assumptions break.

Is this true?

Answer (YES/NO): NO